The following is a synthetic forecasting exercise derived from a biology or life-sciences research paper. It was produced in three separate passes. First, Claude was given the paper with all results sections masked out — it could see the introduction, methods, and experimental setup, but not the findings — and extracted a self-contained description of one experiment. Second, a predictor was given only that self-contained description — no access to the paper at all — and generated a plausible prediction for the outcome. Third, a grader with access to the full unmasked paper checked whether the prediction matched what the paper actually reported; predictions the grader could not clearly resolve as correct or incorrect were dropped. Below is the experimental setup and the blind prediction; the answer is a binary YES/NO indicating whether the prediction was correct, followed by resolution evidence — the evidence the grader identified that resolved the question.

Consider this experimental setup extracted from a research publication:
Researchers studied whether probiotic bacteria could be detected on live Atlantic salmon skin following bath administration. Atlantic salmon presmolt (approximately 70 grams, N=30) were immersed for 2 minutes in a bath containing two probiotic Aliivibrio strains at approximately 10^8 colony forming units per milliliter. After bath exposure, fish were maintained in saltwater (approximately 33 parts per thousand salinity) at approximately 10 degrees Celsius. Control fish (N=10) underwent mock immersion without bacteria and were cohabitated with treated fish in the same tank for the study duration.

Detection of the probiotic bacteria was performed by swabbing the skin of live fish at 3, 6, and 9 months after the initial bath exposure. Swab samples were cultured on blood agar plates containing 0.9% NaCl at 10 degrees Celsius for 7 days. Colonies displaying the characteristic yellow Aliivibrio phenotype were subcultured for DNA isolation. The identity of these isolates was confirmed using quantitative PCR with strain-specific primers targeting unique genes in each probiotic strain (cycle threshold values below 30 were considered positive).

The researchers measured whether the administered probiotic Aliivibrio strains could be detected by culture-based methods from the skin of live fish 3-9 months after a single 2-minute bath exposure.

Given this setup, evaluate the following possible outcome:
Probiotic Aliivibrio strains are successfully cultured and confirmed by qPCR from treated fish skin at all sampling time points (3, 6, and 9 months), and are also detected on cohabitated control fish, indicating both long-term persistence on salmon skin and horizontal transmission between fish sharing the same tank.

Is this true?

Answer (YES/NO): NO